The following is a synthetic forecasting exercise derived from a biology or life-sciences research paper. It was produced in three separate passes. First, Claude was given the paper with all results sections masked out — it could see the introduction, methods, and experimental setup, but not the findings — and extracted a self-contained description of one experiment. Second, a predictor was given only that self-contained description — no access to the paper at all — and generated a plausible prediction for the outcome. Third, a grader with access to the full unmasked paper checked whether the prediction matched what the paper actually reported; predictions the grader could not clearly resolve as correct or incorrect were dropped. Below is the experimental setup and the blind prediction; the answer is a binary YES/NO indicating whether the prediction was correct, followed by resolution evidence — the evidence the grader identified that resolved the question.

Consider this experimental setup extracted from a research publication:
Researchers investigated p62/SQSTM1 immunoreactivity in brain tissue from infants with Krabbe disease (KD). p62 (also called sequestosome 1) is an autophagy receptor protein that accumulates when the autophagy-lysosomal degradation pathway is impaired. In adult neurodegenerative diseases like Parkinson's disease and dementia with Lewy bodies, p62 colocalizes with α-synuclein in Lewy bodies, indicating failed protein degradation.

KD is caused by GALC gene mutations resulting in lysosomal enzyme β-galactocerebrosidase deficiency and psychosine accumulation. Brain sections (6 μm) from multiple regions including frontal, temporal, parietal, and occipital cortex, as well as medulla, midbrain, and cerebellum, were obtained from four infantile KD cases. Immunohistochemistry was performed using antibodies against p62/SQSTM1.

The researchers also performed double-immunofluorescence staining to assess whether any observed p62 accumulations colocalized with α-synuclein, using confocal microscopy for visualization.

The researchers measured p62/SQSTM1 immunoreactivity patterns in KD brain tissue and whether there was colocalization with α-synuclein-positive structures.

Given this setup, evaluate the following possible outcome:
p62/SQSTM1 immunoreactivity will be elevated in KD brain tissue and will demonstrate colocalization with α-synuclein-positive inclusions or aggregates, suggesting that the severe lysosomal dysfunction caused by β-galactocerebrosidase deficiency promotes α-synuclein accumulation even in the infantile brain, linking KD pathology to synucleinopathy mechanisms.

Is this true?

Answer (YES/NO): YES